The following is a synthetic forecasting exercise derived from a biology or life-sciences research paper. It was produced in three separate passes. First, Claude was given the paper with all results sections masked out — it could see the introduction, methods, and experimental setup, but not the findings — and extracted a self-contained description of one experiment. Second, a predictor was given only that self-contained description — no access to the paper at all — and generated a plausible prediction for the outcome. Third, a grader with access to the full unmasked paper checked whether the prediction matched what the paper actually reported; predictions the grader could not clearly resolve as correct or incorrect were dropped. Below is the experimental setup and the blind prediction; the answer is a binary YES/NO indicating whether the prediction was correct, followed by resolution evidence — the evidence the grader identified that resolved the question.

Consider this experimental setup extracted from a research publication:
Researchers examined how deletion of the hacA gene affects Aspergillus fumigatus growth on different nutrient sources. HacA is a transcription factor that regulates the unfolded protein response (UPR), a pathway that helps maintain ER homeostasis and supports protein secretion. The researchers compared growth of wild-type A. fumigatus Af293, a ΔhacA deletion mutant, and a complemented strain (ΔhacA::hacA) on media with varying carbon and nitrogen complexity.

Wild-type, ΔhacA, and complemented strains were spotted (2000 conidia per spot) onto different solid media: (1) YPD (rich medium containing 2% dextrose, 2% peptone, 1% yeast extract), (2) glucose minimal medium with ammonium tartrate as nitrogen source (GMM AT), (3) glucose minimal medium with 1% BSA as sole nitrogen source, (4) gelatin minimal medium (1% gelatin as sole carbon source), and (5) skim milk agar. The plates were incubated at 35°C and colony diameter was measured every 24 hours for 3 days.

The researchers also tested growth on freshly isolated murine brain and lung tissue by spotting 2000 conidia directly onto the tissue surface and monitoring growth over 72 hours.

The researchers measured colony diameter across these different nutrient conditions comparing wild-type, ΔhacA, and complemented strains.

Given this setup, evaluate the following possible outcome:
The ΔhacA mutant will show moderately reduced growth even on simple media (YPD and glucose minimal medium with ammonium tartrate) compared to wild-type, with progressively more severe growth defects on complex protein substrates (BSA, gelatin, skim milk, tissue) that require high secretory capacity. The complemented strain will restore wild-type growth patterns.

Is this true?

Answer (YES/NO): YES